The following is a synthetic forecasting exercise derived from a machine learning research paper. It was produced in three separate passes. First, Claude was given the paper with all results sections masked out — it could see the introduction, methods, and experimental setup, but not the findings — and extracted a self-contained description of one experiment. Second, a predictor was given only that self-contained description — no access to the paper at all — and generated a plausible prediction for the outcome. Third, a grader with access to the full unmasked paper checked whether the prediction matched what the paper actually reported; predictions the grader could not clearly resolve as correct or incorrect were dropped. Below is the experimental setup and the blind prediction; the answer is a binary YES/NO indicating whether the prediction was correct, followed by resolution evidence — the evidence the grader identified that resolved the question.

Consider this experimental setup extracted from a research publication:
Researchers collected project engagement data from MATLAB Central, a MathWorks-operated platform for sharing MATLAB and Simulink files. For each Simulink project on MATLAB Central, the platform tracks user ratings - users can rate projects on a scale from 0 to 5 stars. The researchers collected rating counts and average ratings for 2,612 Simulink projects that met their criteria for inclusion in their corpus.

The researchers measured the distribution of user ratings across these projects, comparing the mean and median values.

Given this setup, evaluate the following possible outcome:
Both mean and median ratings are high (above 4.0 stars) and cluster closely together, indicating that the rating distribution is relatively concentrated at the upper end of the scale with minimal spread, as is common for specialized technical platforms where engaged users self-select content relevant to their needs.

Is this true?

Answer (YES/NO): NO